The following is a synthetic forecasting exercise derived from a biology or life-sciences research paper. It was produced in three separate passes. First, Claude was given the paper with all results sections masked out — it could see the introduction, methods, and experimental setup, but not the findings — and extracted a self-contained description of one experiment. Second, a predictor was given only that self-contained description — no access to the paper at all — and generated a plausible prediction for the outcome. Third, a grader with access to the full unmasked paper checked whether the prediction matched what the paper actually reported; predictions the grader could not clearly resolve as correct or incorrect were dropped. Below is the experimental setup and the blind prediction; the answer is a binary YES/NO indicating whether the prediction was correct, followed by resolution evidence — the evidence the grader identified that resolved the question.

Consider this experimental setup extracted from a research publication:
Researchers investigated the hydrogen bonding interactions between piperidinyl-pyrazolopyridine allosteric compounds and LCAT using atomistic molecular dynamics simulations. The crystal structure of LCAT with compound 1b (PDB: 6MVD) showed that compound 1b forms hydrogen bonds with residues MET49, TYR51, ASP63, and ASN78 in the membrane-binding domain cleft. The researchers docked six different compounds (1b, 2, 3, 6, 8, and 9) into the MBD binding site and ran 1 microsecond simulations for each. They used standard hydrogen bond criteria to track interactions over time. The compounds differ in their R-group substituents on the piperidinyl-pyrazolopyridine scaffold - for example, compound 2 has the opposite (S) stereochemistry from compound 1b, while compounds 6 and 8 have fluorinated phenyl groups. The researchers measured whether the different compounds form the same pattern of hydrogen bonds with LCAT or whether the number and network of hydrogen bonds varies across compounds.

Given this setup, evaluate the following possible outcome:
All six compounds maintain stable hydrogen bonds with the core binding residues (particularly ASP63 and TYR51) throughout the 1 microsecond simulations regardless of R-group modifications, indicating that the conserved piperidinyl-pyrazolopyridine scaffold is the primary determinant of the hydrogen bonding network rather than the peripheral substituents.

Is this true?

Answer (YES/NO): YES